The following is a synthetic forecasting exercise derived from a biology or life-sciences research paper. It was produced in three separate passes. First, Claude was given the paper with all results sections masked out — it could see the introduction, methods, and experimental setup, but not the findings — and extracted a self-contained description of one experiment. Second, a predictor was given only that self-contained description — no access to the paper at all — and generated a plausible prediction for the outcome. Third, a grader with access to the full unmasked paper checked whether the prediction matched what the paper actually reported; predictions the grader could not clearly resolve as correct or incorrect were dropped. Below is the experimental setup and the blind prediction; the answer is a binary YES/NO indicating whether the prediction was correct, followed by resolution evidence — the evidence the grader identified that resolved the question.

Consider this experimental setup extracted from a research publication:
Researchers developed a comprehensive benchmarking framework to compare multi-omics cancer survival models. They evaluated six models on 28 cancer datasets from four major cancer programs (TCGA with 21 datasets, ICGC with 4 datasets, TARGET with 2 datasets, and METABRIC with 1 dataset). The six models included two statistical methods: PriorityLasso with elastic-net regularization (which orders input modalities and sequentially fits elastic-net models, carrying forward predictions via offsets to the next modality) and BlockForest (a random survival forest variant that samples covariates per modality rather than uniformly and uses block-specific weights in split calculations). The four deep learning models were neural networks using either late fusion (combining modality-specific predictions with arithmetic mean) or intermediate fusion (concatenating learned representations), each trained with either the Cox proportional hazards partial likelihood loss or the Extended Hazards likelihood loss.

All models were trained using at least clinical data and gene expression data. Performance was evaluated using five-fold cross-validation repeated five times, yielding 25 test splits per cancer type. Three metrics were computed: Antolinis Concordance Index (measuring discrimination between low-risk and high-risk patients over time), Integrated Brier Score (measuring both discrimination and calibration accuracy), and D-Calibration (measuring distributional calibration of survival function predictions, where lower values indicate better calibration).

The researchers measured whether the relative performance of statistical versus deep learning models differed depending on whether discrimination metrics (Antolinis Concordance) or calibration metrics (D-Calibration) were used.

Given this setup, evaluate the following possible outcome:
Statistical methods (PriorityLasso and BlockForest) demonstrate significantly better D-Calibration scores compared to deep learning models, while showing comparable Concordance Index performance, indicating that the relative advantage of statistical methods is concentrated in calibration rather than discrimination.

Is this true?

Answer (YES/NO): NO